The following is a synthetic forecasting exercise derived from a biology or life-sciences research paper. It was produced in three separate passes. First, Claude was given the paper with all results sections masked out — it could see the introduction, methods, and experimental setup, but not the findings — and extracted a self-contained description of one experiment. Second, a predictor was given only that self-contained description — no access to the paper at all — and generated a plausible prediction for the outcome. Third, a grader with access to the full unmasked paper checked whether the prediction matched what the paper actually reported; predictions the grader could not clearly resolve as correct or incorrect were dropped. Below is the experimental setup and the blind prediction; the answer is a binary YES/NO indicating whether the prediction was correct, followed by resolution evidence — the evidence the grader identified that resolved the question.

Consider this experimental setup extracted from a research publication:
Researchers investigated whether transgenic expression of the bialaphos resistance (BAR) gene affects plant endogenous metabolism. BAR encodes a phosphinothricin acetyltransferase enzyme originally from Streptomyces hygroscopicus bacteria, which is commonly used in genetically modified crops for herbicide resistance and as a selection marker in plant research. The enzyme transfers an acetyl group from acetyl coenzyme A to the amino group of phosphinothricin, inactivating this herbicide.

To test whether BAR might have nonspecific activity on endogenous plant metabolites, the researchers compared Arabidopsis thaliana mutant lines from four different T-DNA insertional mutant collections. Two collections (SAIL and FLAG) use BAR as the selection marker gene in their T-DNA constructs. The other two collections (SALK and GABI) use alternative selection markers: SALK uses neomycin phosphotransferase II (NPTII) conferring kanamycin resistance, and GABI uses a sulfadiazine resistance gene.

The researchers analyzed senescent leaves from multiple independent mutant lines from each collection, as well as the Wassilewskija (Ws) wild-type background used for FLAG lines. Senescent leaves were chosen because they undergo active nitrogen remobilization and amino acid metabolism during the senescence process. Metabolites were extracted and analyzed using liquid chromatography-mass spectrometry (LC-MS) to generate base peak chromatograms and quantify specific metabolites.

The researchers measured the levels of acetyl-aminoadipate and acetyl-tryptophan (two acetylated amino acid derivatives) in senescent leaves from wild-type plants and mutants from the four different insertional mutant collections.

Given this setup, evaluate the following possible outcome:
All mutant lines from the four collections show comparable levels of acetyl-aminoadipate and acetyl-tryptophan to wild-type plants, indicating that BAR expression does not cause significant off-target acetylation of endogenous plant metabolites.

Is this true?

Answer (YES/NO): NO